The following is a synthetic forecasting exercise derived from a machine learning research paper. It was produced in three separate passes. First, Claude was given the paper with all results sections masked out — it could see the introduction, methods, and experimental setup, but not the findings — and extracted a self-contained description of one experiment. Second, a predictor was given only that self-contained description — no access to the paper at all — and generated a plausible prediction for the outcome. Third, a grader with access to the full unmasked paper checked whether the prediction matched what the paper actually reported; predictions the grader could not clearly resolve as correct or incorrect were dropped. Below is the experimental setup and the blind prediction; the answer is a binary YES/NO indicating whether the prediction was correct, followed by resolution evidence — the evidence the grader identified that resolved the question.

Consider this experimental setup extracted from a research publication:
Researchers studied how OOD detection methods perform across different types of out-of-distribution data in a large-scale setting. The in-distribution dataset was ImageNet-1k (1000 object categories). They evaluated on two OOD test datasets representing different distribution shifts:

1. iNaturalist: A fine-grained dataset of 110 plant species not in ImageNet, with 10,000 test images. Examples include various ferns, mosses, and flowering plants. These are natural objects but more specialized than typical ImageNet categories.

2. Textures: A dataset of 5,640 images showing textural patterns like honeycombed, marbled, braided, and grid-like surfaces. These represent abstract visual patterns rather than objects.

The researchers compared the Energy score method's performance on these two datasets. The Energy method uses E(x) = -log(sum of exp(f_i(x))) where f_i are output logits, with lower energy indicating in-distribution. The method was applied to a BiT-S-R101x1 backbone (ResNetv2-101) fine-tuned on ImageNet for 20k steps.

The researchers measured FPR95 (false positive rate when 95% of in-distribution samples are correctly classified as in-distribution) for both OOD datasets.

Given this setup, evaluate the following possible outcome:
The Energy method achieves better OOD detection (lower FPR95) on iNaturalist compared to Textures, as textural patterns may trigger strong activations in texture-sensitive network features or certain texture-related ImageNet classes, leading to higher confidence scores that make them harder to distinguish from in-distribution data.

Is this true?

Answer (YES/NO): YES